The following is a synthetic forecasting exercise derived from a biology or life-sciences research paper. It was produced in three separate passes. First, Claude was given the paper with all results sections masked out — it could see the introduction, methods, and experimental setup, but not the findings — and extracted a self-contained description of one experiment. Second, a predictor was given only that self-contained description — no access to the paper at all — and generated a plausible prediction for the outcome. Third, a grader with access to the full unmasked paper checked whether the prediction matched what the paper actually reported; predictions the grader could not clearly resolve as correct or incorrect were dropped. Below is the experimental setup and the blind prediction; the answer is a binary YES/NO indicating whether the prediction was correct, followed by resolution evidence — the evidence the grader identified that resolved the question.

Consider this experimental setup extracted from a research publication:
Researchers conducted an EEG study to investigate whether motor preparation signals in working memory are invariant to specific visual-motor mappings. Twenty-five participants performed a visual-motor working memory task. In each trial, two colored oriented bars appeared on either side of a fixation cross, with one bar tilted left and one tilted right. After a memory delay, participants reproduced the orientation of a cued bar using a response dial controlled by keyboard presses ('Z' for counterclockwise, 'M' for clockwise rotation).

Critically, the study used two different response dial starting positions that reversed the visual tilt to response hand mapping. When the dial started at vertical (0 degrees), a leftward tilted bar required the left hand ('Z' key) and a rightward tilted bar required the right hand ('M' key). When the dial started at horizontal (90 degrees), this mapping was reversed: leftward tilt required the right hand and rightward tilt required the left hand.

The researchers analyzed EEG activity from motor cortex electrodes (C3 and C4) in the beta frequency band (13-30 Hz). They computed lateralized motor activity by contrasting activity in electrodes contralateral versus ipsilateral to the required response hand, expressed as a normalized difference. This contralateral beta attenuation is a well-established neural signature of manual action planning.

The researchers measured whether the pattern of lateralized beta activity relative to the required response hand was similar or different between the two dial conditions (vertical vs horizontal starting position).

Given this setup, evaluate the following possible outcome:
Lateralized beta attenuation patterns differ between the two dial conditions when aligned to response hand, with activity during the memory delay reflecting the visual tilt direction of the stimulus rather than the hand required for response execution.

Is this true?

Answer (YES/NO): NO